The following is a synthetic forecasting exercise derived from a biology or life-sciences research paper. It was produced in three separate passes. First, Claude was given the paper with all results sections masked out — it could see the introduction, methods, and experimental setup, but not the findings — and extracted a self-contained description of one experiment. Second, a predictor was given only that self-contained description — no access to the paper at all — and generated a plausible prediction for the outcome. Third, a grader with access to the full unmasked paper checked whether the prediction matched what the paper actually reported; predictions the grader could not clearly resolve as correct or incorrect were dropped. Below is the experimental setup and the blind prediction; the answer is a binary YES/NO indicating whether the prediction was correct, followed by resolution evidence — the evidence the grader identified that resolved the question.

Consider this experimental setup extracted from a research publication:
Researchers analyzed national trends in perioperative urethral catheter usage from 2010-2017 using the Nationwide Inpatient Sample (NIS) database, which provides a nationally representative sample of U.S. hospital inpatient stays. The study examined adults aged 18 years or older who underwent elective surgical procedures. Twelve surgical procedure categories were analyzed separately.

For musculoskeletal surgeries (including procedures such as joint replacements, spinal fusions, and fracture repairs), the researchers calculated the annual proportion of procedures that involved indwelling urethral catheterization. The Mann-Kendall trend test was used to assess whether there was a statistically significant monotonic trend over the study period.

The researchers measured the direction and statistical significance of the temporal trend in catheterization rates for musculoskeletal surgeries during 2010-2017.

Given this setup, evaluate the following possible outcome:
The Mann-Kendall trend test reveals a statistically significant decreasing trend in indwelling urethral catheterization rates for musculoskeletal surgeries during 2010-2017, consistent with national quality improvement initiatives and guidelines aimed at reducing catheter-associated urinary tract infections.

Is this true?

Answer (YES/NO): NO